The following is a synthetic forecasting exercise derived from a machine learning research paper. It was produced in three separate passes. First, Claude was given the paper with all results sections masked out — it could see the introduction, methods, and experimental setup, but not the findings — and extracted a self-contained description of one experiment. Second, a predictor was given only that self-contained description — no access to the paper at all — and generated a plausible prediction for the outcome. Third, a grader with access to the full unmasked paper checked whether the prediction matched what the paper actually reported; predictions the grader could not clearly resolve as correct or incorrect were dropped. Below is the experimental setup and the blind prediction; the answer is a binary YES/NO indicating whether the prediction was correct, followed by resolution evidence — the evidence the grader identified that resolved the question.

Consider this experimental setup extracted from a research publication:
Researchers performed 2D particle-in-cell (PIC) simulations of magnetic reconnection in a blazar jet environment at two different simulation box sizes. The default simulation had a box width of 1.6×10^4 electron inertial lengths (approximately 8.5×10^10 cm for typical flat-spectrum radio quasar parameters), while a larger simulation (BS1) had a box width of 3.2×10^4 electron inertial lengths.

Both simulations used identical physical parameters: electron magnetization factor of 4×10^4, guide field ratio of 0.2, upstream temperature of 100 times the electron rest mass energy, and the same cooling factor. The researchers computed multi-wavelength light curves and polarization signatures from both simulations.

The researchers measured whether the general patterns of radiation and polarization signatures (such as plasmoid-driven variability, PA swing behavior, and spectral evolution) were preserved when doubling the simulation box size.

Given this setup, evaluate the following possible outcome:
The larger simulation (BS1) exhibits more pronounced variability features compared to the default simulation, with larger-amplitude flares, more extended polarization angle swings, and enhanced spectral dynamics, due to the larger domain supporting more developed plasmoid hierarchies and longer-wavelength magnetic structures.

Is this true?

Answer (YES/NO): NO